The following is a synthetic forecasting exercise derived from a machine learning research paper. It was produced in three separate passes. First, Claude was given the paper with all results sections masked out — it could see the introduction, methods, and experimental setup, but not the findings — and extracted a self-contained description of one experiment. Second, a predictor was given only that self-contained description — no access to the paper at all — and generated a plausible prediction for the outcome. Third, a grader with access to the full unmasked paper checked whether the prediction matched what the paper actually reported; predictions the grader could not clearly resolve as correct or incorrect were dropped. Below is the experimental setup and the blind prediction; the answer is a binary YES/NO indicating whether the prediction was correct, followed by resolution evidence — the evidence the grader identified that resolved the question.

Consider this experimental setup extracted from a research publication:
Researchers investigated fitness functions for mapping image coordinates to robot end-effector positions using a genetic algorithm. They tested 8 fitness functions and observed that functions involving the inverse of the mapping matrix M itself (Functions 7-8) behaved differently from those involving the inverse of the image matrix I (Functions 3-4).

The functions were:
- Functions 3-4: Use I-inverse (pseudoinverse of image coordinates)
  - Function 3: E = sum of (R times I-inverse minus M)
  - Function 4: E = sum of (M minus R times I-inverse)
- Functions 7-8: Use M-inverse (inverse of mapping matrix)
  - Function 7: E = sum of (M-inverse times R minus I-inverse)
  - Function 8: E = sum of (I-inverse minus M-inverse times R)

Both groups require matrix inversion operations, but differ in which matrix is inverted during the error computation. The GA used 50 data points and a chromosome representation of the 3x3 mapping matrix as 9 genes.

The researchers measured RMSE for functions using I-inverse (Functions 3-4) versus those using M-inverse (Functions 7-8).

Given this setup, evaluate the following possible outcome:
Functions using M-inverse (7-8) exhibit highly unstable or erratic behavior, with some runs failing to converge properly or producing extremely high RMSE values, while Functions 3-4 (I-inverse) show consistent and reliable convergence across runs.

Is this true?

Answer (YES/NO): NO